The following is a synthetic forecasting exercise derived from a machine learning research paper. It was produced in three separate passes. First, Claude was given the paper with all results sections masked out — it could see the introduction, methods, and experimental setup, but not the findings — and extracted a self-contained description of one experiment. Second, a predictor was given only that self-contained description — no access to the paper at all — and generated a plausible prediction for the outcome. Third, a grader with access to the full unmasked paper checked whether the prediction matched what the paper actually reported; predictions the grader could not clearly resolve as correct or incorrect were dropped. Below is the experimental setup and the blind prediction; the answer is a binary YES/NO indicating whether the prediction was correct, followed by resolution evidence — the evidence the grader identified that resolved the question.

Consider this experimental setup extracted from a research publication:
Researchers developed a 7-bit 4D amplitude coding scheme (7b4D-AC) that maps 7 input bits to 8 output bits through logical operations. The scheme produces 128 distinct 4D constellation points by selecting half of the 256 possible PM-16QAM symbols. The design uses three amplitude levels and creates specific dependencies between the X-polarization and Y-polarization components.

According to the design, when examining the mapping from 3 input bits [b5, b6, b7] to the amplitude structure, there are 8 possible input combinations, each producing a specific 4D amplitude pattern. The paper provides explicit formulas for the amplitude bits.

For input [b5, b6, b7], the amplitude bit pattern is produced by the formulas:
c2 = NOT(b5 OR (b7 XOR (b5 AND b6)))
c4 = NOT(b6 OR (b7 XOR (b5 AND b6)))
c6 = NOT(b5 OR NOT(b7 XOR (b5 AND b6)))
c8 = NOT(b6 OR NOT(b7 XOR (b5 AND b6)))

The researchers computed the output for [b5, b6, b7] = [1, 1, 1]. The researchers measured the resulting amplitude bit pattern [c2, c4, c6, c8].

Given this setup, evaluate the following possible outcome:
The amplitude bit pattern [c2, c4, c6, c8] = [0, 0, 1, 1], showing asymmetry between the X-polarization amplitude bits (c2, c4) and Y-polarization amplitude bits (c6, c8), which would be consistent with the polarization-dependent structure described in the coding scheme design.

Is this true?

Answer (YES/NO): NO